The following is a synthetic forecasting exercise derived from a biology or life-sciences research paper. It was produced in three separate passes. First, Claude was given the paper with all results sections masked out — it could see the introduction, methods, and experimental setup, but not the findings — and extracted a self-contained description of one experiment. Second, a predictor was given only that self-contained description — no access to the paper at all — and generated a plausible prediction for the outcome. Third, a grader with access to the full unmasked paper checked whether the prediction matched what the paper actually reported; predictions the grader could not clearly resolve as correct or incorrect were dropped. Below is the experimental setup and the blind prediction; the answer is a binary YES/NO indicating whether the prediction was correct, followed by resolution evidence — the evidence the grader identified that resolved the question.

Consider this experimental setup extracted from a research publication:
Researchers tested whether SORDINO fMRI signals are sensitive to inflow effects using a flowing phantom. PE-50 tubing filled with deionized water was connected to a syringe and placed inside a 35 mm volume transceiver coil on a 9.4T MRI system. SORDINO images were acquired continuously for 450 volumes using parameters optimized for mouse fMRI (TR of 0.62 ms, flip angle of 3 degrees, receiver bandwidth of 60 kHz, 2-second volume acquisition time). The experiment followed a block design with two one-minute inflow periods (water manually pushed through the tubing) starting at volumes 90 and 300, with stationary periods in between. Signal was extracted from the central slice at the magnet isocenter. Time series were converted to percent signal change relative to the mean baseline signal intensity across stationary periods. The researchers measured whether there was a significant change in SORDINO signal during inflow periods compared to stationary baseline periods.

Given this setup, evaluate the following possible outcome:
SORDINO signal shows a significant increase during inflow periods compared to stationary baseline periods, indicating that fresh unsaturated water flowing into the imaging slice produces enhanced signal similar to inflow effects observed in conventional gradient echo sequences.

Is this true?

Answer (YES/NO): YES